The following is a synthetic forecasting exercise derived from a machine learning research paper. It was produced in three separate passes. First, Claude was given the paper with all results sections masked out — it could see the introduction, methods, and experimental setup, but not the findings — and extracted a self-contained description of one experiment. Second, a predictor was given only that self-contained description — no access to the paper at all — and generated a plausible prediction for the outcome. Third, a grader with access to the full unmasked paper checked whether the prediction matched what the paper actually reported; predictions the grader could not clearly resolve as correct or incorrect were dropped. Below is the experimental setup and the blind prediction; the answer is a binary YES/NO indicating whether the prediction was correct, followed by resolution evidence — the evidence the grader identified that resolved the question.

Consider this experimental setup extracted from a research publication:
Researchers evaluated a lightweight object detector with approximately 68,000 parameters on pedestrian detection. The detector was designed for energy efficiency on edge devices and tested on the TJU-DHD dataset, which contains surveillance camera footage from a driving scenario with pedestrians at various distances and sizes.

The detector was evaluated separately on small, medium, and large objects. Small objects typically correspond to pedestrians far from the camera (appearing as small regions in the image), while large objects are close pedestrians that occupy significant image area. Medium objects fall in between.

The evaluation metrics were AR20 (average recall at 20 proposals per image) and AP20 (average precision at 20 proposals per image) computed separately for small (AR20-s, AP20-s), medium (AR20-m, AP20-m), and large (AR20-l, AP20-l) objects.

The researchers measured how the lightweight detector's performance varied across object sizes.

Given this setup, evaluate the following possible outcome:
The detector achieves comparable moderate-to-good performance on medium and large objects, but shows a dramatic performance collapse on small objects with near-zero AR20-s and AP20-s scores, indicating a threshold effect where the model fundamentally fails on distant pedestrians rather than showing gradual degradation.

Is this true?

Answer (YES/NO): NO